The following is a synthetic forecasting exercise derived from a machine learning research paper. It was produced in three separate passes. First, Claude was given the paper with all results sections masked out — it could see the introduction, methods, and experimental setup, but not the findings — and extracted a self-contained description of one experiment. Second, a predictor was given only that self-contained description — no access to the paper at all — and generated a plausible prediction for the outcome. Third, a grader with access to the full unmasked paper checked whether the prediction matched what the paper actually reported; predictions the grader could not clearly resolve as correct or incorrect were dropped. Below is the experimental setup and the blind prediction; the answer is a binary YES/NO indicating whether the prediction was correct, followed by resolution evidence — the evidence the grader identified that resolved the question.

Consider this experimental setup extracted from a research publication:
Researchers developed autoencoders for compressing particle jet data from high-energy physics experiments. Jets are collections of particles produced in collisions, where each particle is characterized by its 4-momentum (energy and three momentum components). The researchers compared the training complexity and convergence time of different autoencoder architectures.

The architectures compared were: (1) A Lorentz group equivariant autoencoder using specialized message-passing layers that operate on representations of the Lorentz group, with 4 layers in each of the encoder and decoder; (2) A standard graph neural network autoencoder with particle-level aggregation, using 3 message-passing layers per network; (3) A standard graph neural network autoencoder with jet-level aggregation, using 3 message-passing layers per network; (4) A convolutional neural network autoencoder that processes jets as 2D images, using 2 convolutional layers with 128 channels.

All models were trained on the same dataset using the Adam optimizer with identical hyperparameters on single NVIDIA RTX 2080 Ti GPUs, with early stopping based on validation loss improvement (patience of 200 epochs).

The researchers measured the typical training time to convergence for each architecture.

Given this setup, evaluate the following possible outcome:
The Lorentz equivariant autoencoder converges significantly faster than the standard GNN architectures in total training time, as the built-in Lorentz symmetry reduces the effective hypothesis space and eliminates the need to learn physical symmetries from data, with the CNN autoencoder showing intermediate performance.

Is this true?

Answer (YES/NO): NO